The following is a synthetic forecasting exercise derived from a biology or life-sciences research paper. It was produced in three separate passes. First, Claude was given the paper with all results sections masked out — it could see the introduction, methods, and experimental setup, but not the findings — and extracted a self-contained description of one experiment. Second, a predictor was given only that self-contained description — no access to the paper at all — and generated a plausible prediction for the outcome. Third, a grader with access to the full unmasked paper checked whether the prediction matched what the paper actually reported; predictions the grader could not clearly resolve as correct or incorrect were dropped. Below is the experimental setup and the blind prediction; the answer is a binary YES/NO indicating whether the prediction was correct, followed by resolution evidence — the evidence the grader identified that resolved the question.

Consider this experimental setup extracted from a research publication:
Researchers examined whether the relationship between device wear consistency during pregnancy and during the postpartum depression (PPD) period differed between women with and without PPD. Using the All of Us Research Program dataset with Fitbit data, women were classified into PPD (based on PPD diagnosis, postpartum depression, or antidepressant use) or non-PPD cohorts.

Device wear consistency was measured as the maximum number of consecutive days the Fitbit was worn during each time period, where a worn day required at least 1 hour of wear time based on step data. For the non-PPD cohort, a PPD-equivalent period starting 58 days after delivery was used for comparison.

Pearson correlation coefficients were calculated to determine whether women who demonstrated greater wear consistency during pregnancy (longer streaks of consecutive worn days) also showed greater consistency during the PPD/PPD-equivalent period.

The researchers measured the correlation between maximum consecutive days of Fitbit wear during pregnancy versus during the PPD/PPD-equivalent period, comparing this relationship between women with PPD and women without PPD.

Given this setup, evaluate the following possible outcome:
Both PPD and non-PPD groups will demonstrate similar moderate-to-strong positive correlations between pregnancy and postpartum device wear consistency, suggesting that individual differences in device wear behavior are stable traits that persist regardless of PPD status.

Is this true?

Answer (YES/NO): YES